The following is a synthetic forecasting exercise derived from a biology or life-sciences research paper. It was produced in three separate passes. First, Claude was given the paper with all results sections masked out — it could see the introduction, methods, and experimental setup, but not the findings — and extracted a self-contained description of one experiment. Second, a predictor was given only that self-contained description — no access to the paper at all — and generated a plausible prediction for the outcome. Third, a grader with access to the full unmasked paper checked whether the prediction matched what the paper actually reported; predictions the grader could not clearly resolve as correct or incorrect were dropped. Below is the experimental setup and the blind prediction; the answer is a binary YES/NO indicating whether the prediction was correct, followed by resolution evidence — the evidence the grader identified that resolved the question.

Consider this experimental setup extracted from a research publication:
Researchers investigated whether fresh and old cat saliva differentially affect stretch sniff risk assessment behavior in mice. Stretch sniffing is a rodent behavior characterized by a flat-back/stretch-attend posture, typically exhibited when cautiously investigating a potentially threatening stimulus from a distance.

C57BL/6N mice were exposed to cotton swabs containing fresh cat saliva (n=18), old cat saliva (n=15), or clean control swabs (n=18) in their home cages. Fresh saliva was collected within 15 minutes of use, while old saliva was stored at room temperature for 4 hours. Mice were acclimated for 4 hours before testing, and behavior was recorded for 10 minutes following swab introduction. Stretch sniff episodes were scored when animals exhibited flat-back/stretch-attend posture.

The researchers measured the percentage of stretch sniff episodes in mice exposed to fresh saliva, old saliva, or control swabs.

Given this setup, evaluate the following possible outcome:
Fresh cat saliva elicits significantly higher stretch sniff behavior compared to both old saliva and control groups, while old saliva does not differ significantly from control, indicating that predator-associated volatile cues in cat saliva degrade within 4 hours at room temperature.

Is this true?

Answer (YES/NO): NO